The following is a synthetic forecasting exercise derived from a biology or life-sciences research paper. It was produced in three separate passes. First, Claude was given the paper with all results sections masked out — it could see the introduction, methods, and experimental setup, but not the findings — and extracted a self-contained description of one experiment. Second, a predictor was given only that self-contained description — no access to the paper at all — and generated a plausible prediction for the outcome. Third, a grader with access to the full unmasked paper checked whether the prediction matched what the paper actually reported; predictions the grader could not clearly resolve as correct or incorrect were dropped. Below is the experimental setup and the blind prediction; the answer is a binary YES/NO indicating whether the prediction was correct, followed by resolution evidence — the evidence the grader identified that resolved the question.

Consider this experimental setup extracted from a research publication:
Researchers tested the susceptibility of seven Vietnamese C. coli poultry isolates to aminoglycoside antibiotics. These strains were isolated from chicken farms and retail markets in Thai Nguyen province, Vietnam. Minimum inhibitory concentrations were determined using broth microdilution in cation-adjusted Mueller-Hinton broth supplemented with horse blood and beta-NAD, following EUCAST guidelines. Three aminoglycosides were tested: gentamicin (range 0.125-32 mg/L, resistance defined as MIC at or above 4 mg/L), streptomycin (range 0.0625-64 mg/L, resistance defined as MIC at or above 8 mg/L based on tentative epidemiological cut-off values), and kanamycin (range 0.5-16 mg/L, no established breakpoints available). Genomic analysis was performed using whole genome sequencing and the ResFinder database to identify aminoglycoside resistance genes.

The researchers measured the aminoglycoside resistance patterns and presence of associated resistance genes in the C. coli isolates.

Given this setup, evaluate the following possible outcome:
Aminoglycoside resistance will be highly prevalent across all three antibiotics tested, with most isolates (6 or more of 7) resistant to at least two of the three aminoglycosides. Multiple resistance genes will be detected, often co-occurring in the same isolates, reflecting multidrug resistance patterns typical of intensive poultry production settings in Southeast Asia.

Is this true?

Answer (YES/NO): NO